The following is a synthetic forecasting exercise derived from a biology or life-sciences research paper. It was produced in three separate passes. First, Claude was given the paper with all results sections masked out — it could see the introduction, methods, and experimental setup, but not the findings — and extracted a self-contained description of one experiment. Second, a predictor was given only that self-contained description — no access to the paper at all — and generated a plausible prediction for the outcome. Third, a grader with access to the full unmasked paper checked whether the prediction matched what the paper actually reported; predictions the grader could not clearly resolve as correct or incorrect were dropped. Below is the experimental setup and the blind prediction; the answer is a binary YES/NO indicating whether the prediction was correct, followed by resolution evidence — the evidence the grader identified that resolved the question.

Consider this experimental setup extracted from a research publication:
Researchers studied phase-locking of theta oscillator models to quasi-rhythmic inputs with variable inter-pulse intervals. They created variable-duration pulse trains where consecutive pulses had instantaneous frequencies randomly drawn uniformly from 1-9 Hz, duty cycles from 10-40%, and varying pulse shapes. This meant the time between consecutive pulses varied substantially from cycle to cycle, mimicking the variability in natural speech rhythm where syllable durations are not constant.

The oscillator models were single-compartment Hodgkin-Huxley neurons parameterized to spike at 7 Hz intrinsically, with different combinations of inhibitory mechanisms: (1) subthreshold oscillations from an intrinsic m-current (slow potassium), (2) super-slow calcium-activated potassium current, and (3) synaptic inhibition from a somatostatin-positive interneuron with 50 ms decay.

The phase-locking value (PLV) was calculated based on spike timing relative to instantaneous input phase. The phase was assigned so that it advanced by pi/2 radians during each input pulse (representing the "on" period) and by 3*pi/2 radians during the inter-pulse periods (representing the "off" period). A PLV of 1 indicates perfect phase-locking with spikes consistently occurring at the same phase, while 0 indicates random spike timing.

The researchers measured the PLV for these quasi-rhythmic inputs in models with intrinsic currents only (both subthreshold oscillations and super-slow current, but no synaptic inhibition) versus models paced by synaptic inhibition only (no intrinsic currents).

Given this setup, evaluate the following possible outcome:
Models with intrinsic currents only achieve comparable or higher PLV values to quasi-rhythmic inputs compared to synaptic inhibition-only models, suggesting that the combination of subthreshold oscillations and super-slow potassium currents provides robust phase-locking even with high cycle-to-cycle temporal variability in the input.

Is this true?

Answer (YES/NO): YES